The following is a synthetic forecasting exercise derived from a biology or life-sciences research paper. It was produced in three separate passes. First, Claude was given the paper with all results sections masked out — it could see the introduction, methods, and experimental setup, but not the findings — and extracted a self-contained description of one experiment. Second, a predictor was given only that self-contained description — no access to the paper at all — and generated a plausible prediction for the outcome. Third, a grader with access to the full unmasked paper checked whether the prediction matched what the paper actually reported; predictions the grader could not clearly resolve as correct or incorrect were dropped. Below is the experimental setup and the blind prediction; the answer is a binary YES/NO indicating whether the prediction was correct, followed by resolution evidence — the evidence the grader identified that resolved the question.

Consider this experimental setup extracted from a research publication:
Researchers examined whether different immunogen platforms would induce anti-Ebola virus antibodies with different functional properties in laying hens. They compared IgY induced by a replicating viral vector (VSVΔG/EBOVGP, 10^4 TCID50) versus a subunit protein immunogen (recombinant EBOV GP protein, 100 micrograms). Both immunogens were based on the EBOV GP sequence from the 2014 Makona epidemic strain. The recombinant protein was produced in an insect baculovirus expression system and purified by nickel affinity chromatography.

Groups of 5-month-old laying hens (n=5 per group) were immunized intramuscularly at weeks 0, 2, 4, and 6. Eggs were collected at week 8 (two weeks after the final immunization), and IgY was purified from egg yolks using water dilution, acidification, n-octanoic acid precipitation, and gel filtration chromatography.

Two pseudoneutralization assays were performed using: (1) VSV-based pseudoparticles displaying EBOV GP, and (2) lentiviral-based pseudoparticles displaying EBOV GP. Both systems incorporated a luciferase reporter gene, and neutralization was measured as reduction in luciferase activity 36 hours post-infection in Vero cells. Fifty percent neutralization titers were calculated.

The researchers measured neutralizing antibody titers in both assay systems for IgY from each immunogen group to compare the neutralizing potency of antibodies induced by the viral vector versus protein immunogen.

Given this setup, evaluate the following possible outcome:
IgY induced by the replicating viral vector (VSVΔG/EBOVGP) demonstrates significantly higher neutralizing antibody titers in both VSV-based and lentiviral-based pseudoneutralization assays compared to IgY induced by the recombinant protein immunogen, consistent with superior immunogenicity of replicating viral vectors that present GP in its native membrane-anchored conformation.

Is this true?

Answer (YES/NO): YES